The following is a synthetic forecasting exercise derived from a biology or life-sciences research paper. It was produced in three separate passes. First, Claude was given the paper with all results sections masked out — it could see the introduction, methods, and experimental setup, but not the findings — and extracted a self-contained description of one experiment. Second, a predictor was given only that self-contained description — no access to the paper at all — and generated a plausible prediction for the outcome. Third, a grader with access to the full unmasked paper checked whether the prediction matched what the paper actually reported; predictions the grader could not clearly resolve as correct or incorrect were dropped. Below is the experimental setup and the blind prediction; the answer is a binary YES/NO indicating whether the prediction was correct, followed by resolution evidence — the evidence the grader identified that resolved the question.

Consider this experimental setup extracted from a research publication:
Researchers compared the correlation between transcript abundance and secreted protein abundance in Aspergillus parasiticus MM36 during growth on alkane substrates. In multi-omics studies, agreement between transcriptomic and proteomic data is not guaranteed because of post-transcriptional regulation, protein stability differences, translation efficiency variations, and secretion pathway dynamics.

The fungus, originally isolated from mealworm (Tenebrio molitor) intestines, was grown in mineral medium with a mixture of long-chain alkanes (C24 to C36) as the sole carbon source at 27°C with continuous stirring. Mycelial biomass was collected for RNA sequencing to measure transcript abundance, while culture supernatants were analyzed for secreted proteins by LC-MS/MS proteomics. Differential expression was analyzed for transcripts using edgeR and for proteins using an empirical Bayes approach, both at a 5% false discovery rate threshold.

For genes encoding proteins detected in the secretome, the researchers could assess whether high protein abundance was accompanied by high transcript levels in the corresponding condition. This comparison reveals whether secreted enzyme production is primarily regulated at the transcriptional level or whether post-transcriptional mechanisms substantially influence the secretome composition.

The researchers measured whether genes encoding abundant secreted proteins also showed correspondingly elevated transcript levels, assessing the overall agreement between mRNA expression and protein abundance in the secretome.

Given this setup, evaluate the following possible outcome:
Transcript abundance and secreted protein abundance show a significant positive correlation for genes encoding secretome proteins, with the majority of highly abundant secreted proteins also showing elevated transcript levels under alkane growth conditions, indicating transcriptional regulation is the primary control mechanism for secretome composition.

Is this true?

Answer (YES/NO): NO